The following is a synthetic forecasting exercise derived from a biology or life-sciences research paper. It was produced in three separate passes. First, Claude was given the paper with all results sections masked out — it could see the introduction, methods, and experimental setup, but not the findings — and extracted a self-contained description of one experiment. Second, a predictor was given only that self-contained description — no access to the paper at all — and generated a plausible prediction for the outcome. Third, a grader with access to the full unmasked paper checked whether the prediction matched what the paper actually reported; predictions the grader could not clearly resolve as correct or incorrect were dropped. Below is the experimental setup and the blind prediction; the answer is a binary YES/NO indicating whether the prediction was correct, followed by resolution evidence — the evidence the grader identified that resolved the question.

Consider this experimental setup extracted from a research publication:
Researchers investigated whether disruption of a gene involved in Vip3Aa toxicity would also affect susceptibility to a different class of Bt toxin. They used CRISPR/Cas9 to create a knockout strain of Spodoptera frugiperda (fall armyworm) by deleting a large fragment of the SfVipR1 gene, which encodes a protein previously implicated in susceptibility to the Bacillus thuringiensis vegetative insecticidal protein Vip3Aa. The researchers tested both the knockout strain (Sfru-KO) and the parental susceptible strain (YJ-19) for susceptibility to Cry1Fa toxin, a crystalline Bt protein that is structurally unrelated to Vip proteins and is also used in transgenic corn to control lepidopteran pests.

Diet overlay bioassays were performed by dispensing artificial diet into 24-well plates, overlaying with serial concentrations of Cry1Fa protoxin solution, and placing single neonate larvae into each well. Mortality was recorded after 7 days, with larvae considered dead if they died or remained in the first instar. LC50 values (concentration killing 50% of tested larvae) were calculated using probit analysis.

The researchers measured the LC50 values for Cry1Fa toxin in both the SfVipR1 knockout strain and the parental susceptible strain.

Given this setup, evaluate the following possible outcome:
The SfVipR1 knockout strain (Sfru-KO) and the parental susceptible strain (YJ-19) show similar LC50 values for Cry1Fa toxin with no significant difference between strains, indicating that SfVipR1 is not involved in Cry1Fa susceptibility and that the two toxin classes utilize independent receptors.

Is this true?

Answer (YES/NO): YES